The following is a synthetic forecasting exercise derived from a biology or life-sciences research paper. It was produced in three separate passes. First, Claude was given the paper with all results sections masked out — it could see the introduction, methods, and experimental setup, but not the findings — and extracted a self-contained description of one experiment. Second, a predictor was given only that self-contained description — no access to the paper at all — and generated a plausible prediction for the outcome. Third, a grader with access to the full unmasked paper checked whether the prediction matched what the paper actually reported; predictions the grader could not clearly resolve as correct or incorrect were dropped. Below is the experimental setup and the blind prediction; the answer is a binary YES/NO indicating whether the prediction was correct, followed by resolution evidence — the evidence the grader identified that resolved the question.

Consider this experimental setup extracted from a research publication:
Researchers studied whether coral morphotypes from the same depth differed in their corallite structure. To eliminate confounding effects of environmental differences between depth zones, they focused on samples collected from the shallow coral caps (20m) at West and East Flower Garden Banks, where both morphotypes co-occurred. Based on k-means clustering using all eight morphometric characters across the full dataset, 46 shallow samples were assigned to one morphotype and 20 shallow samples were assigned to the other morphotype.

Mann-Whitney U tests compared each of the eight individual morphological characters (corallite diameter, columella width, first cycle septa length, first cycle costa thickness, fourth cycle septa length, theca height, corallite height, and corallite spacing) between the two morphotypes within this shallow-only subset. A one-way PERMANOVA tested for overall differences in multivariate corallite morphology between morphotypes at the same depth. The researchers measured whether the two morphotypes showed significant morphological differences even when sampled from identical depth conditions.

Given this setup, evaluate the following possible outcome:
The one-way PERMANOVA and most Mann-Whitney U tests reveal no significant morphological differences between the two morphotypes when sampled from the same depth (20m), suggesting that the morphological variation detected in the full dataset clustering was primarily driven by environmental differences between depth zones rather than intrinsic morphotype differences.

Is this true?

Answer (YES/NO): NO